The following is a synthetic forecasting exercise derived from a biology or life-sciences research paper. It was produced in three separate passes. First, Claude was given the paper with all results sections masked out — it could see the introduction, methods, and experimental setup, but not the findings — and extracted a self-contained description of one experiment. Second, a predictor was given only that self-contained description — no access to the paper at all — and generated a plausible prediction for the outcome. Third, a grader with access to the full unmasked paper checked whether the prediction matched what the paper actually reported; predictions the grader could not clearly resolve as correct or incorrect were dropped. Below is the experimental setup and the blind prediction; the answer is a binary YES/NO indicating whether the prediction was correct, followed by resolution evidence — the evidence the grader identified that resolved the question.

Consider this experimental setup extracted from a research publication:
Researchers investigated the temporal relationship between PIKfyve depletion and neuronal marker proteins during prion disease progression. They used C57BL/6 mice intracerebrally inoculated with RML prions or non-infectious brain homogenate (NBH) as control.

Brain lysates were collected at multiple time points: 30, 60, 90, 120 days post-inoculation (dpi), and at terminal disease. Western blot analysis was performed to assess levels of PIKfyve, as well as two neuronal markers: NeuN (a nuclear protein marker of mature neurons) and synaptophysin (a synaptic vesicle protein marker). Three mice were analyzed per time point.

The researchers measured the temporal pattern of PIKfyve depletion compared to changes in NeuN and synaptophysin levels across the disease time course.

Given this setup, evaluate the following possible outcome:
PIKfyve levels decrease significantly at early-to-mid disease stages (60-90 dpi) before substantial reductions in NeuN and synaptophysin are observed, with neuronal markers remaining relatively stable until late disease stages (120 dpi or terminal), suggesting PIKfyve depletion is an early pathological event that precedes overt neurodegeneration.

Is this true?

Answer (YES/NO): NO